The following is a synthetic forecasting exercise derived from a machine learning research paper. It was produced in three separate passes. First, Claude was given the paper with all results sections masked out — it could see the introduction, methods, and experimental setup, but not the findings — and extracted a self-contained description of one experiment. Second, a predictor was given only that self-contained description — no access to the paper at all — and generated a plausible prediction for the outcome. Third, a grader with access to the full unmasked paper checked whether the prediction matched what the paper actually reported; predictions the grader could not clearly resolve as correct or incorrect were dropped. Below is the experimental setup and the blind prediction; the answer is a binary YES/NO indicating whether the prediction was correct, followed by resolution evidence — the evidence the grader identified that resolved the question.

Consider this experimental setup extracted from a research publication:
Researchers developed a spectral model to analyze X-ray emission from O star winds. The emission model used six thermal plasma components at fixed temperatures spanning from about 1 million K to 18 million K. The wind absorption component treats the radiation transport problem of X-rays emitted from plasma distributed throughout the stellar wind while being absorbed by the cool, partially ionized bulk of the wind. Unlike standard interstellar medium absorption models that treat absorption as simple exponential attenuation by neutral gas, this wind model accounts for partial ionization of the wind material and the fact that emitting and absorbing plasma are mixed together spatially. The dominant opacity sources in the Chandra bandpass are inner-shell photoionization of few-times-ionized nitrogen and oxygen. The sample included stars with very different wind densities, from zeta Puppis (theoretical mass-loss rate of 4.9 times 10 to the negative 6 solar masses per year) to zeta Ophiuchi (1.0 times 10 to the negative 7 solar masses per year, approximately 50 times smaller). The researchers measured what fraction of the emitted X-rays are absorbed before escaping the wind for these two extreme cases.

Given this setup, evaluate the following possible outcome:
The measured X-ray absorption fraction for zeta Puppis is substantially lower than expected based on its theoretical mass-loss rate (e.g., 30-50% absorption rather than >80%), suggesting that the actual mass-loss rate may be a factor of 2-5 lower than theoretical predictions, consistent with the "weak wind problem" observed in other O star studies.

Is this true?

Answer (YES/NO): NO